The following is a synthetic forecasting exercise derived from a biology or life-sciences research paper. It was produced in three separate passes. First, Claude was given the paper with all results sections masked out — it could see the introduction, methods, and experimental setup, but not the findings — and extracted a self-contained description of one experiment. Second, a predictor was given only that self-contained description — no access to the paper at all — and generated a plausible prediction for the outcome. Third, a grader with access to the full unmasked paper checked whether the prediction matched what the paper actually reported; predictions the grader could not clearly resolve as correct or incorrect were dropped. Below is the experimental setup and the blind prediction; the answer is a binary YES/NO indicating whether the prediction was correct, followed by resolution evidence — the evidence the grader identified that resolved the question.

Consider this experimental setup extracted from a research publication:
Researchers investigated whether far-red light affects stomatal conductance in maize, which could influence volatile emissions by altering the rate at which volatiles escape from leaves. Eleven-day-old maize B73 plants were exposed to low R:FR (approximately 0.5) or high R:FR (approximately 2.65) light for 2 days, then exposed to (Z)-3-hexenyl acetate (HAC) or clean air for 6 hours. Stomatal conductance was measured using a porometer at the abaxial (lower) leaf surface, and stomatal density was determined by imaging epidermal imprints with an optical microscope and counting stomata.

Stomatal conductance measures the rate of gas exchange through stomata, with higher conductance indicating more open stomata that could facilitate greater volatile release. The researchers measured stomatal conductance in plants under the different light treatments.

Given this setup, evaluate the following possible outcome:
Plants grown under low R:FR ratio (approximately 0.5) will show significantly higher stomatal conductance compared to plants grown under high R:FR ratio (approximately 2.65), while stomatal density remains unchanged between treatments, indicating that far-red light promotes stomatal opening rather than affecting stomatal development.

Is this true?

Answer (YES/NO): YES